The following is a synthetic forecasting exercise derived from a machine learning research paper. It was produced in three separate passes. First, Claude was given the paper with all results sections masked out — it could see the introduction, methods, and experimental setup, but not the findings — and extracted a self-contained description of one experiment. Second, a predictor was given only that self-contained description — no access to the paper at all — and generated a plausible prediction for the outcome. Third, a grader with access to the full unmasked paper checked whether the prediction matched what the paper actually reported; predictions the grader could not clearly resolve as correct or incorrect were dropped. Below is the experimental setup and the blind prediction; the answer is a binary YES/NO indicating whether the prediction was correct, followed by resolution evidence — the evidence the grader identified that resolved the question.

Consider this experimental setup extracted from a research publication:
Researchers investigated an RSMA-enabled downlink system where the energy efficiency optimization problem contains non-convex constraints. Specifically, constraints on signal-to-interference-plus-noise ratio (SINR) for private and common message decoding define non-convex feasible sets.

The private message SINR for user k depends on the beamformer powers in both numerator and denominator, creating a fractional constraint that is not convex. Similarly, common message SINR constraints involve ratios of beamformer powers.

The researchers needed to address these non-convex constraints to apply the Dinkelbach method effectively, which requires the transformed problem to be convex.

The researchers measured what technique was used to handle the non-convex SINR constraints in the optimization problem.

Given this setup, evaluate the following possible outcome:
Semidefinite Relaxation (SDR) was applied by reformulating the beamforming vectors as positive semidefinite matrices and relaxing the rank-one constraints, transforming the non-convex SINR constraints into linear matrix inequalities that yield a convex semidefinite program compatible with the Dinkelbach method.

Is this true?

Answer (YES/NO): NO